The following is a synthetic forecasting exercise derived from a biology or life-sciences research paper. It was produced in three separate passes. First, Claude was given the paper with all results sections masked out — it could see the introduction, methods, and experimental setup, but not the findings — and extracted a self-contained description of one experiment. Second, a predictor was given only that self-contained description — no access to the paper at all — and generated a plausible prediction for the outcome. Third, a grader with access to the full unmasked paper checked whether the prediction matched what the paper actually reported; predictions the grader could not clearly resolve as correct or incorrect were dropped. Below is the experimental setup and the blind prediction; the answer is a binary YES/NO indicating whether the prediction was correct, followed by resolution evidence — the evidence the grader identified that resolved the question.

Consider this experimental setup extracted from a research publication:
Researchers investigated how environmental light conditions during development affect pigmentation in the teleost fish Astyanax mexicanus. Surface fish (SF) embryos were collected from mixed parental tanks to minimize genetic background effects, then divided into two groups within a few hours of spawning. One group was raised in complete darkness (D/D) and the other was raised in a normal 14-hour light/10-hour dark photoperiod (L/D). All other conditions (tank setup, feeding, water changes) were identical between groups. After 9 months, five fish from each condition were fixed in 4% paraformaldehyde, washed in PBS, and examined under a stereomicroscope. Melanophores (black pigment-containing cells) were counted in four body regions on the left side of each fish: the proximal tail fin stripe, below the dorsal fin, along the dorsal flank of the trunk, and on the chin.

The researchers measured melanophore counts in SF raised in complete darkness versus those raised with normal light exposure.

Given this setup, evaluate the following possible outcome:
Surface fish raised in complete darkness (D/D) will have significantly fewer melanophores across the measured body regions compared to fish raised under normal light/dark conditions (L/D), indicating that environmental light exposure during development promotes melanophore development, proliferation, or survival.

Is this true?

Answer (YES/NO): NO